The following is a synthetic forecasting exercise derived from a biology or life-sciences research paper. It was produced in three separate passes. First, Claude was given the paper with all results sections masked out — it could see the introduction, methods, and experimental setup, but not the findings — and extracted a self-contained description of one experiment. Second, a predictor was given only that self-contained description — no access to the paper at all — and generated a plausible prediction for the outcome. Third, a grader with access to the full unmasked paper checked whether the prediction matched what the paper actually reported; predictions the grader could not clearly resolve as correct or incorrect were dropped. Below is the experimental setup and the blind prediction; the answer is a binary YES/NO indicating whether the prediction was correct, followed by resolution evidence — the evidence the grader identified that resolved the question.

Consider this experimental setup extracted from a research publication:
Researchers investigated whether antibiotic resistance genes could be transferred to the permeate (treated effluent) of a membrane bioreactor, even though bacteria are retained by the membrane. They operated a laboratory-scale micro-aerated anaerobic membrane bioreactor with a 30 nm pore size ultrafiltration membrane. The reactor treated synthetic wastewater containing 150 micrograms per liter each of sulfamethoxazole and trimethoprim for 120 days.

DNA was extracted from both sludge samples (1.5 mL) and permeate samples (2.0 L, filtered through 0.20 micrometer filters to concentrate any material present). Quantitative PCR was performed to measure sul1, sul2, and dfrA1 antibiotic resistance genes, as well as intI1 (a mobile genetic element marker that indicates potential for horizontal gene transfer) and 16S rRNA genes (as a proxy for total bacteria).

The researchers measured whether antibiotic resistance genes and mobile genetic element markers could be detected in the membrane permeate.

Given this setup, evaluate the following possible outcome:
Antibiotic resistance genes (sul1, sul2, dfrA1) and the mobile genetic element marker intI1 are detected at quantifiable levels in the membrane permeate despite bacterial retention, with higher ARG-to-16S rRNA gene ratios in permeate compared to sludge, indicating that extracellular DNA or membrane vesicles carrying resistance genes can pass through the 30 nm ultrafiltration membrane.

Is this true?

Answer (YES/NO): NO